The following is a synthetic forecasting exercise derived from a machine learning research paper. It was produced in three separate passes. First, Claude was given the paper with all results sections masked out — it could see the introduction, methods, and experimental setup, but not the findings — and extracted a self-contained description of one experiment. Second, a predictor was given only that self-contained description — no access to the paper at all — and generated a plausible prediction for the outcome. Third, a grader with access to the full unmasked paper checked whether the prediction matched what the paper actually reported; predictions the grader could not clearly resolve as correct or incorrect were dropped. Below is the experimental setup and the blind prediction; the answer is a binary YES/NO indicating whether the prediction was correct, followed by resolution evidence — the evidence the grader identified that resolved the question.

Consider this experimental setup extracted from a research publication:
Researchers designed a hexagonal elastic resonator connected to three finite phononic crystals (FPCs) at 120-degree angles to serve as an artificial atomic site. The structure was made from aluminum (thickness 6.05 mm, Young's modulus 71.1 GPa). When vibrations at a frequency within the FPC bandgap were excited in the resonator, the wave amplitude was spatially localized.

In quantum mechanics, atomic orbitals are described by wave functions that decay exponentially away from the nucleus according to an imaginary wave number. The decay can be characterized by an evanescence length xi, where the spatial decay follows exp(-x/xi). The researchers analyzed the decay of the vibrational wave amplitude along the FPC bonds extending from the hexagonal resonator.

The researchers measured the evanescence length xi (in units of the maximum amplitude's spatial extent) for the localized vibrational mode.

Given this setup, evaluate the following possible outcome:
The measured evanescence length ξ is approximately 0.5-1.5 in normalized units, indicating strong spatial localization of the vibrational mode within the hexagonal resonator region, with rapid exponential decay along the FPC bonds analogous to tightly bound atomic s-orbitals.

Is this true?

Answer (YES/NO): YES